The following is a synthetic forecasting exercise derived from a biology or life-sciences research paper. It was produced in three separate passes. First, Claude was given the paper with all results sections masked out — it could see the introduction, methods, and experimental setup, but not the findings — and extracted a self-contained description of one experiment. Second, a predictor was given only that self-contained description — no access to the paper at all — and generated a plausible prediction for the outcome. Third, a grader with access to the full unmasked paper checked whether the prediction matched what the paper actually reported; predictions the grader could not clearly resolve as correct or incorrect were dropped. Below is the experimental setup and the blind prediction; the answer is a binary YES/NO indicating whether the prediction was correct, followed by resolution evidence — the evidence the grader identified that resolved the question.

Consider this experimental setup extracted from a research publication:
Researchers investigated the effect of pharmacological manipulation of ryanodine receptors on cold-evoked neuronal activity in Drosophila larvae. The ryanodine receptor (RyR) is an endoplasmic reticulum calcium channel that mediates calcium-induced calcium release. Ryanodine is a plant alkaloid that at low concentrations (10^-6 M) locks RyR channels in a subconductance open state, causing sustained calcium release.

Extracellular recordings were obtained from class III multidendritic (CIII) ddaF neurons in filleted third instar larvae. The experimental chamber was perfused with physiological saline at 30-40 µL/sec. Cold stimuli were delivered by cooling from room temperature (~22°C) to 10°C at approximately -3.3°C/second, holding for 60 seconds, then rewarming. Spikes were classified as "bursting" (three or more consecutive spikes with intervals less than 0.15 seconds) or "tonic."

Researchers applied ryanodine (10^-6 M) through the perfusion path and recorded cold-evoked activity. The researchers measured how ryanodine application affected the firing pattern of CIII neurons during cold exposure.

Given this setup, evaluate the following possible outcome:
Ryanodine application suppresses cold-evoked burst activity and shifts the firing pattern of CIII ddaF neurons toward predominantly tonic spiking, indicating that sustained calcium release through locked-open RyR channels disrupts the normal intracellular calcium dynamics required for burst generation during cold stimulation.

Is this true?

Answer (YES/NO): NO